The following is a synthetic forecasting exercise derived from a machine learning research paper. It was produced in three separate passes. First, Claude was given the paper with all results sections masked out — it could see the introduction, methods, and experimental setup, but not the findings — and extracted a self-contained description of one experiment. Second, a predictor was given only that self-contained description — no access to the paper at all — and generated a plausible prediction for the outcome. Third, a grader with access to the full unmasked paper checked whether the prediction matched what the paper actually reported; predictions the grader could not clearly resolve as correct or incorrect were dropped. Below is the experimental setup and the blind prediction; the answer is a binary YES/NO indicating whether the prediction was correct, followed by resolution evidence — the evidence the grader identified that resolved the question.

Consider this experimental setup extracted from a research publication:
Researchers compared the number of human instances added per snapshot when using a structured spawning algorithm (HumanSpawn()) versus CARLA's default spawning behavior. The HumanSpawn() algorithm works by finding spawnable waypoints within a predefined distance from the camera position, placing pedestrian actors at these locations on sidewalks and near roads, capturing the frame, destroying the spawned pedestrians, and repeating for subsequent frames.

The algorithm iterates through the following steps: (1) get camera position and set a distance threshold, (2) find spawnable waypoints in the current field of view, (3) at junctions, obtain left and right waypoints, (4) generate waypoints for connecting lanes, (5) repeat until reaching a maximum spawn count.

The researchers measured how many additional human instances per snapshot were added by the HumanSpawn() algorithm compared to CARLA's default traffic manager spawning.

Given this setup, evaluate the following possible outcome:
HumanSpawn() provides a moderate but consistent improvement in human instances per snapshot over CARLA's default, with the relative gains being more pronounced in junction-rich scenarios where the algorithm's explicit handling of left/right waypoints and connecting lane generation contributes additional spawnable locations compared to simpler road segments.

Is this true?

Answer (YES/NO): NO